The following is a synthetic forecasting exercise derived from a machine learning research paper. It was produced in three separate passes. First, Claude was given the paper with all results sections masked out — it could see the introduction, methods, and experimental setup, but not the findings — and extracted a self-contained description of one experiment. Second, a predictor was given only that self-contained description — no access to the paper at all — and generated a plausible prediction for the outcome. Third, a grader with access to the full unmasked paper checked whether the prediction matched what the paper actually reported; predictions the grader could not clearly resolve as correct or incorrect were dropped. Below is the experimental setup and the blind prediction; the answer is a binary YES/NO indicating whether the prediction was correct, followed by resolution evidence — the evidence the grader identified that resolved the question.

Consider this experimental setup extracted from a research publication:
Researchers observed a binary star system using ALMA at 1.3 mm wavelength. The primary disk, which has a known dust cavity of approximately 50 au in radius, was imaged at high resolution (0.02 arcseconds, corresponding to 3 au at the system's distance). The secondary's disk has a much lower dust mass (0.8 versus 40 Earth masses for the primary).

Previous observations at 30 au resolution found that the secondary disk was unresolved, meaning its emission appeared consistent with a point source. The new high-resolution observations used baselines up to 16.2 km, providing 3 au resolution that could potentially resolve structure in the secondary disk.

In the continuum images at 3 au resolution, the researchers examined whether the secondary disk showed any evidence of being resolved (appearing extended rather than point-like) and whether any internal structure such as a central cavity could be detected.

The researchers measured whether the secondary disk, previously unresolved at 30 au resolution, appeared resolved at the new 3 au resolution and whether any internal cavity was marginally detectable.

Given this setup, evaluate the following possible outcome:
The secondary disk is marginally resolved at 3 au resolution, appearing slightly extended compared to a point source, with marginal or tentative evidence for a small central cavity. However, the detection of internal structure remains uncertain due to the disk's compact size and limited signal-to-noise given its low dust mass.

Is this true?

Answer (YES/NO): NO